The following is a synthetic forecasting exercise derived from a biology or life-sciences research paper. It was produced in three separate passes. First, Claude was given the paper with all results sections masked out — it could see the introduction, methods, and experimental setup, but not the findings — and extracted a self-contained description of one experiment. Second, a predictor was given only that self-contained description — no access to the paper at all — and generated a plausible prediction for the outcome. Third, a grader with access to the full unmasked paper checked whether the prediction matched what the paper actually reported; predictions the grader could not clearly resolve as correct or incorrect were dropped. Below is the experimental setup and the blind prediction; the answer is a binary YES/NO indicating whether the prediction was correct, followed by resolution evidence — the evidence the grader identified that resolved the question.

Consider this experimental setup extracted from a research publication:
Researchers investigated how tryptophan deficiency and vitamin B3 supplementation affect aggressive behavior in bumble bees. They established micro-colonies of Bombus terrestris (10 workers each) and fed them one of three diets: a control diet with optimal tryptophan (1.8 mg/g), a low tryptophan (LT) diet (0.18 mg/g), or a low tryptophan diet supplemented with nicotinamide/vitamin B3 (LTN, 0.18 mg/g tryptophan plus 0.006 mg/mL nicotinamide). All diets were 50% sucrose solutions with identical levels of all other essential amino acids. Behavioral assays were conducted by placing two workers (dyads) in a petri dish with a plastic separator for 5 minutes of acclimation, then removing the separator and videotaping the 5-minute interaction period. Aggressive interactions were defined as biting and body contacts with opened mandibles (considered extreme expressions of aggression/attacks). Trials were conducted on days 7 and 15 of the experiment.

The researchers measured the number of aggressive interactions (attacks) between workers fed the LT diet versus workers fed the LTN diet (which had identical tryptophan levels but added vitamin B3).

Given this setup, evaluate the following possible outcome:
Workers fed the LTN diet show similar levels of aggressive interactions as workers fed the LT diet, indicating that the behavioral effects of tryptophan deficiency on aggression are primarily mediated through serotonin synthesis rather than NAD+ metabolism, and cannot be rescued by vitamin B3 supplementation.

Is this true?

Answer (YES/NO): NO